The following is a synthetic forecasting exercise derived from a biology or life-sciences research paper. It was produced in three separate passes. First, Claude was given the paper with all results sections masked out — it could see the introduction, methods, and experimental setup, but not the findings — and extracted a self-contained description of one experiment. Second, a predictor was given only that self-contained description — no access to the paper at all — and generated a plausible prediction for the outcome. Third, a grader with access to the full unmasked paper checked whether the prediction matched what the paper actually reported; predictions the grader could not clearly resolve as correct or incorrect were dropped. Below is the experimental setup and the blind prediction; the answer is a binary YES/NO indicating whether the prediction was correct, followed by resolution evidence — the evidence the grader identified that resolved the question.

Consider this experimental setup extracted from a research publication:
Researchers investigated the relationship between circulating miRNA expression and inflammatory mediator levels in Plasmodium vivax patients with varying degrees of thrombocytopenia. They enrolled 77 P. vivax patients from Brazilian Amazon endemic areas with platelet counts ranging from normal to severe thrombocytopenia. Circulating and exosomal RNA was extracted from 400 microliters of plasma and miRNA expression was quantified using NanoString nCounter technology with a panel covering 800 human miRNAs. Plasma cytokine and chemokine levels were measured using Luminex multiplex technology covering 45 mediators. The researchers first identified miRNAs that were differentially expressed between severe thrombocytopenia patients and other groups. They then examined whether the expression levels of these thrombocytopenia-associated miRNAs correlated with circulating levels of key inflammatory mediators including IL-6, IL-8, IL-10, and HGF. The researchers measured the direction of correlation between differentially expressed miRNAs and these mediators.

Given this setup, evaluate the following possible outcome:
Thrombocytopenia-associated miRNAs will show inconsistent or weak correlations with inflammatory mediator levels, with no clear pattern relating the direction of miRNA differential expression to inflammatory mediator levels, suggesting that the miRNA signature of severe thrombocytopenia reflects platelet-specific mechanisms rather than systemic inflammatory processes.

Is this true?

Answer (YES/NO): NO